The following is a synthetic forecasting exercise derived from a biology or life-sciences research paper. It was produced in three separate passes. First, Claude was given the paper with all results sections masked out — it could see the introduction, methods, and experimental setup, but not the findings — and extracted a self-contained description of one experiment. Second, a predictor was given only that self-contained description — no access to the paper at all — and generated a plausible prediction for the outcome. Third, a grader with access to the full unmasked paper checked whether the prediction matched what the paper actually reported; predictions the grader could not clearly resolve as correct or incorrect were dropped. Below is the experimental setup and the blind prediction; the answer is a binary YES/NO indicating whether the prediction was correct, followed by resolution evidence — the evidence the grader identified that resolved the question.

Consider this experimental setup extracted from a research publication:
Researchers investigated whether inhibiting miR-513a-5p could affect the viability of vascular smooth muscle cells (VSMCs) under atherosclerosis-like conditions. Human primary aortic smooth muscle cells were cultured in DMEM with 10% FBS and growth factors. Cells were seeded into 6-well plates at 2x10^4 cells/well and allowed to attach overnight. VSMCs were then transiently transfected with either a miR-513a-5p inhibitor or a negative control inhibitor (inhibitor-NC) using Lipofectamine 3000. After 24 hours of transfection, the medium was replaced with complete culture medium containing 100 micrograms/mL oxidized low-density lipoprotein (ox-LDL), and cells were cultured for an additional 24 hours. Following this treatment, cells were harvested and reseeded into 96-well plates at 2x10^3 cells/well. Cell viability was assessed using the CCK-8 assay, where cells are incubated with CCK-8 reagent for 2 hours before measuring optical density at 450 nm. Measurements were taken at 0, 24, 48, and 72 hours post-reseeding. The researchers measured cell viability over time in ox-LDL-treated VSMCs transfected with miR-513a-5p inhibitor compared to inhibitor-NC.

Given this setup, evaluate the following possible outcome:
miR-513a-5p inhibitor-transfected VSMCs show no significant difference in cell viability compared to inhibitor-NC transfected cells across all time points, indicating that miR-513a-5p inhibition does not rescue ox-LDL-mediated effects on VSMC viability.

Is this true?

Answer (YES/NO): NO